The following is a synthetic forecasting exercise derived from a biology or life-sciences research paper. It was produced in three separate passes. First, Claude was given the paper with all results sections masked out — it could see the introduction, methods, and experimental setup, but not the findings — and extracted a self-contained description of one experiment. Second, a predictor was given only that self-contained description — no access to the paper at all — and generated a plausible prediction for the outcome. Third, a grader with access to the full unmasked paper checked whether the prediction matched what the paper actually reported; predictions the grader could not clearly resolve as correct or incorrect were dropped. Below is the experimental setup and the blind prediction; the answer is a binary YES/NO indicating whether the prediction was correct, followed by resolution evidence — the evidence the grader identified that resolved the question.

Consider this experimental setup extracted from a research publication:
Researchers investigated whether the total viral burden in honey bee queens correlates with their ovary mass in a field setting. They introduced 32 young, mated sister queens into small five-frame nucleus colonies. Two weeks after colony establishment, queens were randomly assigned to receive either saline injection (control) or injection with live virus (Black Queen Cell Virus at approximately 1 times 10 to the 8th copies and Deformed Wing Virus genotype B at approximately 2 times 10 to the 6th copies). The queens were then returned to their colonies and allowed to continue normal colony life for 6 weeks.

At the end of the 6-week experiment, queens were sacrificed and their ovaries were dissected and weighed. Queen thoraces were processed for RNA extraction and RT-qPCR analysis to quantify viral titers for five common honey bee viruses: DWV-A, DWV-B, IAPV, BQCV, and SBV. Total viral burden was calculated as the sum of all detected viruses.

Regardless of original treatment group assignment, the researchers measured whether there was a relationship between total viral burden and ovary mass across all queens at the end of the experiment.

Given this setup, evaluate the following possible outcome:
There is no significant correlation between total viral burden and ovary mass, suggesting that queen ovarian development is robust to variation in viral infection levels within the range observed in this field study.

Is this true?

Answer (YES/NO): NO